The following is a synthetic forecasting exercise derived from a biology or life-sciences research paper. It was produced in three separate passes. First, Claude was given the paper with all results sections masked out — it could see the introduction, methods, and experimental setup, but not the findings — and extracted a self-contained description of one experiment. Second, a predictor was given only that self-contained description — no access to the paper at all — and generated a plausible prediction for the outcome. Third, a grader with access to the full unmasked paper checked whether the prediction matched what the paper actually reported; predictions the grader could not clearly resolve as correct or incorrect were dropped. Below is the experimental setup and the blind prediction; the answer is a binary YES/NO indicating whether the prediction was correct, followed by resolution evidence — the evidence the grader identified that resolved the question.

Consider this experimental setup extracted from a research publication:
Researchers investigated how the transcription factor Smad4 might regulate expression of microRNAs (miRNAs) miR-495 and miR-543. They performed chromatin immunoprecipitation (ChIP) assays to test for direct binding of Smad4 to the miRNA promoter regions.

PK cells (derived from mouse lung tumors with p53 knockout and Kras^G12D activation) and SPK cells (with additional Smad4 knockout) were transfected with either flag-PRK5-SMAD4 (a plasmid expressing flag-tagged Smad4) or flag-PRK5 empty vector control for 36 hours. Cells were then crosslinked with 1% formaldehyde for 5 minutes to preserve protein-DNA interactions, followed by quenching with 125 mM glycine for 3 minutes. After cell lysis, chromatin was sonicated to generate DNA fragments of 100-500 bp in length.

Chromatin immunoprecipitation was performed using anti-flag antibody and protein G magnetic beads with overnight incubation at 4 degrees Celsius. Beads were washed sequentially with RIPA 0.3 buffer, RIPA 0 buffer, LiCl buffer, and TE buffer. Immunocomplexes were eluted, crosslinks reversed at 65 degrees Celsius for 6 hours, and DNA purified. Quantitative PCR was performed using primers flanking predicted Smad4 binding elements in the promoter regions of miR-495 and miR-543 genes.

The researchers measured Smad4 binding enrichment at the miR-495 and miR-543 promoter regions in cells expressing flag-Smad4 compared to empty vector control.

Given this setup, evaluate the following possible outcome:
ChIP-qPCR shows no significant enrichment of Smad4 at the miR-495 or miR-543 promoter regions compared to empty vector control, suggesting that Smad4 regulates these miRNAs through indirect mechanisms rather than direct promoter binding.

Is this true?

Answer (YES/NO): NO